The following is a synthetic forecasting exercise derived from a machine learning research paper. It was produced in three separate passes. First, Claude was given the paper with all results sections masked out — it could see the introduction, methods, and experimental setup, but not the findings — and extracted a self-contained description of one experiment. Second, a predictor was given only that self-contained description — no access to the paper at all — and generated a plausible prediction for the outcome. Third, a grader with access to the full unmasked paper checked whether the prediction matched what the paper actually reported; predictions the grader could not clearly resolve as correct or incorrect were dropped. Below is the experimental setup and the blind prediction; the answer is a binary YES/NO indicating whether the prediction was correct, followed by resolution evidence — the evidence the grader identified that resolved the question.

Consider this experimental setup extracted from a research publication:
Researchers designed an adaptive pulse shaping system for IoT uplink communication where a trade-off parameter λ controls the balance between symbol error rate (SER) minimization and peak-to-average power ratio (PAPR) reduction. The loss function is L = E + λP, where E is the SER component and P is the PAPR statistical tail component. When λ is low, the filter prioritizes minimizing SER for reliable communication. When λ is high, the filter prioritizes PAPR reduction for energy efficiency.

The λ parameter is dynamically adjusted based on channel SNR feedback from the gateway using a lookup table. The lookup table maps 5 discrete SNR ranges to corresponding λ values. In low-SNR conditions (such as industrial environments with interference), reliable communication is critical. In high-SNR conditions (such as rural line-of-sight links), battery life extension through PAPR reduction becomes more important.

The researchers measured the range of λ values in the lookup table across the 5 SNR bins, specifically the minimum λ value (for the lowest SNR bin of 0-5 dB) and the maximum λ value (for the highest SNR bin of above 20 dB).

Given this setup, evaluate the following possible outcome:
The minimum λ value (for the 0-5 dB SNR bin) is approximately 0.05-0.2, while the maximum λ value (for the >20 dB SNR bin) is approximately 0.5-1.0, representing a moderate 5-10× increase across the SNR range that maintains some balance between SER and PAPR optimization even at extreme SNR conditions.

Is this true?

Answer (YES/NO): YES